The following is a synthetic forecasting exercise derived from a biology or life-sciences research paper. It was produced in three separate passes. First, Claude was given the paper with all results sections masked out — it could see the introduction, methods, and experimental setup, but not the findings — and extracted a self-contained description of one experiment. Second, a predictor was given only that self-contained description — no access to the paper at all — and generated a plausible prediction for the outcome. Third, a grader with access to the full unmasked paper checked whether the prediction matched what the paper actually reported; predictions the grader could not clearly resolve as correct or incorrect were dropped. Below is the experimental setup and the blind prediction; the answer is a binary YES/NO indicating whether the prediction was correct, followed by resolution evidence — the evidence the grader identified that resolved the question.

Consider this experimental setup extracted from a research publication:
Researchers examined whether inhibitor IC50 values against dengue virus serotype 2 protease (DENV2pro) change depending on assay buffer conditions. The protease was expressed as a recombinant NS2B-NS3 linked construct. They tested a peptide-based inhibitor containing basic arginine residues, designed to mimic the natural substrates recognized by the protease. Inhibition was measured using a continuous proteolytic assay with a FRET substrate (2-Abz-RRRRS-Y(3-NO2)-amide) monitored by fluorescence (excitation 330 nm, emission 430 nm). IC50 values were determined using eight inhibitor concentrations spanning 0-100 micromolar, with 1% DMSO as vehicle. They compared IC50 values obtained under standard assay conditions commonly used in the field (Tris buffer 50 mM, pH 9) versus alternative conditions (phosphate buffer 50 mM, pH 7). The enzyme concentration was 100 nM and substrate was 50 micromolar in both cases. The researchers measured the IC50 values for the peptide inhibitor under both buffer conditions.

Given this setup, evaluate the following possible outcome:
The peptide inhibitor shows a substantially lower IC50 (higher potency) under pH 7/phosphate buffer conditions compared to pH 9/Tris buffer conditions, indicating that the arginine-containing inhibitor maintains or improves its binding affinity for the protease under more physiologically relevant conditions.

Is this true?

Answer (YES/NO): NO